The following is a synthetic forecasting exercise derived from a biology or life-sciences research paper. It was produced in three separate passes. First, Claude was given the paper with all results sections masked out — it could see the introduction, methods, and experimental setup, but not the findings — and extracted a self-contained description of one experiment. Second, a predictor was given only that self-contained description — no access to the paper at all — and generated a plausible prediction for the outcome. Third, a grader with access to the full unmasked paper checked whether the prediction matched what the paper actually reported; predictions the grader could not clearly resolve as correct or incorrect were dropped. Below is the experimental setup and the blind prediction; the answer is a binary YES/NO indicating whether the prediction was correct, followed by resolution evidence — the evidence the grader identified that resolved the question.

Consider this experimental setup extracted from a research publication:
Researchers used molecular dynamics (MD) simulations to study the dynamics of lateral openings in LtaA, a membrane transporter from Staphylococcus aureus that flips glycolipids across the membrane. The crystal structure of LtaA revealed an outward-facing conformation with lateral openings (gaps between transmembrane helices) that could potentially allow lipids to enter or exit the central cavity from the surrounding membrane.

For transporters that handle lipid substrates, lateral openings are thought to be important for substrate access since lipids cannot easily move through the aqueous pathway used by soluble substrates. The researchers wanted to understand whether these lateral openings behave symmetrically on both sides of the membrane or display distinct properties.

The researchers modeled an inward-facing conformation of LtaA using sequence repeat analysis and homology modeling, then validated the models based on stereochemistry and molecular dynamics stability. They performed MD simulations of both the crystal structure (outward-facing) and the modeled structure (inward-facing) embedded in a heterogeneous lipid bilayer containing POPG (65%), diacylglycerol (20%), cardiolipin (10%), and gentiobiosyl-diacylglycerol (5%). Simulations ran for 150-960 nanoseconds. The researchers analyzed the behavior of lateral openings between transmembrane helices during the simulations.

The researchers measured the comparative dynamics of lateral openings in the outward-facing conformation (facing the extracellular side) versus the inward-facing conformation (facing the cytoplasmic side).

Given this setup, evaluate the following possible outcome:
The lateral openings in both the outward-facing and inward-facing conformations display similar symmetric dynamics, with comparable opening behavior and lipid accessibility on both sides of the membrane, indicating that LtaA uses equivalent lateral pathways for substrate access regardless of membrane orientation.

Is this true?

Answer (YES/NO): NO